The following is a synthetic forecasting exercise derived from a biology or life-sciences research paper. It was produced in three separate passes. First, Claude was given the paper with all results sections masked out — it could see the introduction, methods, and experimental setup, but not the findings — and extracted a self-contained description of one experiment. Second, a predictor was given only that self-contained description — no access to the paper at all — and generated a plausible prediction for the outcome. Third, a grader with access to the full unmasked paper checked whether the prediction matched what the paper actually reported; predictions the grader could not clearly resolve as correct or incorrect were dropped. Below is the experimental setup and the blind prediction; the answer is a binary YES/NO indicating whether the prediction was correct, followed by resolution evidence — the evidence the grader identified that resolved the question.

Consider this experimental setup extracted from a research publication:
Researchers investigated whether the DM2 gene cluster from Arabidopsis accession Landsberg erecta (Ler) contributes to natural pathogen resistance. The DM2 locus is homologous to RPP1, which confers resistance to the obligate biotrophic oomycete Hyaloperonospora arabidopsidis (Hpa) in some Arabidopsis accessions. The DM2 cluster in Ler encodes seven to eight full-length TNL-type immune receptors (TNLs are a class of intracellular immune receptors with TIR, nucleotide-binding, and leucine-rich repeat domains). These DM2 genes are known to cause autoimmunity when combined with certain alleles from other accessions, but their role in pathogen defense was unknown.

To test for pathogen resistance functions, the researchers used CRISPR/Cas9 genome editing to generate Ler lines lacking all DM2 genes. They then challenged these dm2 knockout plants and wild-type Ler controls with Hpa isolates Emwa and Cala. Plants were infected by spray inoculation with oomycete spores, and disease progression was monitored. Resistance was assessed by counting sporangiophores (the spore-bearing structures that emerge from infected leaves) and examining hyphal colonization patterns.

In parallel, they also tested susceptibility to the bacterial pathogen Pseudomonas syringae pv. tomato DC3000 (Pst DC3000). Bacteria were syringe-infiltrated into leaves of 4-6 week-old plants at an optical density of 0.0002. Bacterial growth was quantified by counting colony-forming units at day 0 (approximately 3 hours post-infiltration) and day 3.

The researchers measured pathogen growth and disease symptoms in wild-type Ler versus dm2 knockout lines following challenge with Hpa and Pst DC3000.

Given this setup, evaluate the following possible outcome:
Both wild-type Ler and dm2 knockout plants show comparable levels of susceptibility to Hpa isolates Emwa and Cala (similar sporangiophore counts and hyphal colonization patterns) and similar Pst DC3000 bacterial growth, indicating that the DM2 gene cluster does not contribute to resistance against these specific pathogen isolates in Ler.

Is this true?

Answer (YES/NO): NO